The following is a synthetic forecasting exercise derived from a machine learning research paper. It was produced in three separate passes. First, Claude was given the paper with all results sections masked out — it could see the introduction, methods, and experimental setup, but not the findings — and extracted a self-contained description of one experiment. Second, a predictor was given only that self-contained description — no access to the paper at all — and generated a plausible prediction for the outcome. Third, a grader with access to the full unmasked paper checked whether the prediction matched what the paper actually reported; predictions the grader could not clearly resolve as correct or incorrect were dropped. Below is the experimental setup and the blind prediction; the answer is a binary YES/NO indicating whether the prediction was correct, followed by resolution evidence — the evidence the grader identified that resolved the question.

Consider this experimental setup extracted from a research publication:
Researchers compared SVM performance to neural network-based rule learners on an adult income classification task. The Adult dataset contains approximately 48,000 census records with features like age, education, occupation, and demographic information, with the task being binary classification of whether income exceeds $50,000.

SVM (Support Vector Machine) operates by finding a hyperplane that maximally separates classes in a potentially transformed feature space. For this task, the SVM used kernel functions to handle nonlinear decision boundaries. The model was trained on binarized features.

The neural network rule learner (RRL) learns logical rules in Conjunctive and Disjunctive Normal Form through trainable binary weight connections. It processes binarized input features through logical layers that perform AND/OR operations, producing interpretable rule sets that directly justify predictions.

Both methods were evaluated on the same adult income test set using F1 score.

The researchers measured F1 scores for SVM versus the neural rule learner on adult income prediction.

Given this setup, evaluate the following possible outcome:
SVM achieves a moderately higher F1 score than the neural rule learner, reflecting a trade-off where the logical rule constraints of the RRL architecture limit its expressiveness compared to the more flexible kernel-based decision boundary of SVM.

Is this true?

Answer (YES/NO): NO